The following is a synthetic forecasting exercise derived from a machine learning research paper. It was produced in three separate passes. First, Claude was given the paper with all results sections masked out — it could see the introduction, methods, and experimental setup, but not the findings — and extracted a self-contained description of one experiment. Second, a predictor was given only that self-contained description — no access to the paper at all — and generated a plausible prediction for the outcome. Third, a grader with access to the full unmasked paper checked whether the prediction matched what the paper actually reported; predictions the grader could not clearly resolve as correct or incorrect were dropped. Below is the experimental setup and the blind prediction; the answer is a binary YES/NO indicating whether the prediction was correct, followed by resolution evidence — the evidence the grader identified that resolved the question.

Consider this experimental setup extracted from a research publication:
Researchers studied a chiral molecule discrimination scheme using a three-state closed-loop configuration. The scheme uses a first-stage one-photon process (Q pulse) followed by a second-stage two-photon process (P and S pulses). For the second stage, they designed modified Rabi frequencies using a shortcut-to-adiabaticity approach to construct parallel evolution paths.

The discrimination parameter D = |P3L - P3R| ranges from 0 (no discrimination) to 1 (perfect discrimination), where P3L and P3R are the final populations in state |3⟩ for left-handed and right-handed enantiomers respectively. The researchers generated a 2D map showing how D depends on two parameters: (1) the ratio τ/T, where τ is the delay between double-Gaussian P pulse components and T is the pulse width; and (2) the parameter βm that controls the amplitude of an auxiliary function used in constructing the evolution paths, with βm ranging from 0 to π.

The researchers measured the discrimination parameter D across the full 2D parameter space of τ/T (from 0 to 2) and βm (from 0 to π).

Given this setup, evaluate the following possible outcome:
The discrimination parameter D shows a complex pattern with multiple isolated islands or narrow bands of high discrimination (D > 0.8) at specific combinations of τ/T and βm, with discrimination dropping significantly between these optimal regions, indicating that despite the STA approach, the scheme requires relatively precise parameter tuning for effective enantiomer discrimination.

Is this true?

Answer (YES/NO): NO